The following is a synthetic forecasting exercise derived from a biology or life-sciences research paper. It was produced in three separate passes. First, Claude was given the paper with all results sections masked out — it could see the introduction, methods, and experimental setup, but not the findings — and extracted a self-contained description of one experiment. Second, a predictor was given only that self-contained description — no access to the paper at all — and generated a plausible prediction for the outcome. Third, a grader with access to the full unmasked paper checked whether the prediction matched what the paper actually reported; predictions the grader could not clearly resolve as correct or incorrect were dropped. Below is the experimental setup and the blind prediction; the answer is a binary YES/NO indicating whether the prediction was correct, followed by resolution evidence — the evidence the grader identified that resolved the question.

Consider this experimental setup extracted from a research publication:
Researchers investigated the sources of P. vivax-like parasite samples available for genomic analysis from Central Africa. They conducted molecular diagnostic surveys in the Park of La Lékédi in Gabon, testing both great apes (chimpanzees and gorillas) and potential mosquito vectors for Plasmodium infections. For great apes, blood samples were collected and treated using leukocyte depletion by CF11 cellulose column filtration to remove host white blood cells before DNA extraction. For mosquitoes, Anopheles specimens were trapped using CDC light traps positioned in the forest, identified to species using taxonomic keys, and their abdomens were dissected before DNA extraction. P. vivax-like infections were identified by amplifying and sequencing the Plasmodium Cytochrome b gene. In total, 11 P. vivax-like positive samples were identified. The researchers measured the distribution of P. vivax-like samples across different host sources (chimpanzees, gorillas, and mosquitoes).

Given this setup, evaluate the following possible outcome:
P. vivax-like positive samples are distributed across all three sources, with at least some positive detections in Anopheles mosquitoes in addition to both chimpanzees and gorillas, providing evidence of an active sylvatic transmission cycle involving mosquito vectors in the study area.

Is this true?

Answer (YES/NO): NO